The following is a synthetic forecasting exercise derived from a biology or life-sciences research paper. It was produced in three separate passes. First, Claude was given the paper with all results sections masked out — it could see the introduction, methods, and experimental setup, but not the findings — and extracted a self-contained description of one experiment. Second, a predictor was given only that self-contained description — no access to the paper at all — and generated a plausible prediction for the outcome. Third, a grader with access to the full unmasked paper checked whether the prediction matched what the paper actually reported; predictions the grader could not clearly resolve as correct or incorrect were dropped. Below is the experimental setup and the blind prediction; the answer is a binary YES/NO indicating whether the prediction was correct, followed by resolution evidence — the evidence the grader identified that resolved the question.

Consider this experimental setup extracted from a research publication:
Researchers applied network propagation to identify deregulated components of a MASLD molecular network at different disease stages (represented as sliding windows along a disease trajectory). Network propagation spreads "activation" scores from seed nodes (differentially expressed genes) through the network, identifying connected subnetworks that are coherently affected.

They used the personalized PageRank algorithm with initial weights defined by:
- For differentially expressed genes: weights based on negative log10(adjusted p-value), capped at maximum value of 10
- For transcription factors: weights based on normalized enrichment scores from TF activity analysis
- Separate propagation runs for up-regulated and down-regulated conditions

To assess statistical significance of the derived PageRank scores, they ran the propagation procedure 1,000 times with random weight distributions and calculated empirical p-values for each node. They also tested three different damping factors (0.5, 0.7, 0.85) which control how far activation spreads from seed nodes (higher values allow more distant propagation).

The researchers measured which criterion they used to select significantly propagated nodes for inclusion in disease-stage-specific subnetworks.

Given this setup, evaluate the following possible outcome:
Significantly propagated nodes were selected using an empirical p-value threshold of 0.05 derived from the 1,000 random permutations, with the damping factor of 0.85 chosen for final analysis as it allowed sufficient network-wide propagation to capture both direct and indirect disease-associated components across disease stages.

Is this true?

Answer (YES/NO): NO